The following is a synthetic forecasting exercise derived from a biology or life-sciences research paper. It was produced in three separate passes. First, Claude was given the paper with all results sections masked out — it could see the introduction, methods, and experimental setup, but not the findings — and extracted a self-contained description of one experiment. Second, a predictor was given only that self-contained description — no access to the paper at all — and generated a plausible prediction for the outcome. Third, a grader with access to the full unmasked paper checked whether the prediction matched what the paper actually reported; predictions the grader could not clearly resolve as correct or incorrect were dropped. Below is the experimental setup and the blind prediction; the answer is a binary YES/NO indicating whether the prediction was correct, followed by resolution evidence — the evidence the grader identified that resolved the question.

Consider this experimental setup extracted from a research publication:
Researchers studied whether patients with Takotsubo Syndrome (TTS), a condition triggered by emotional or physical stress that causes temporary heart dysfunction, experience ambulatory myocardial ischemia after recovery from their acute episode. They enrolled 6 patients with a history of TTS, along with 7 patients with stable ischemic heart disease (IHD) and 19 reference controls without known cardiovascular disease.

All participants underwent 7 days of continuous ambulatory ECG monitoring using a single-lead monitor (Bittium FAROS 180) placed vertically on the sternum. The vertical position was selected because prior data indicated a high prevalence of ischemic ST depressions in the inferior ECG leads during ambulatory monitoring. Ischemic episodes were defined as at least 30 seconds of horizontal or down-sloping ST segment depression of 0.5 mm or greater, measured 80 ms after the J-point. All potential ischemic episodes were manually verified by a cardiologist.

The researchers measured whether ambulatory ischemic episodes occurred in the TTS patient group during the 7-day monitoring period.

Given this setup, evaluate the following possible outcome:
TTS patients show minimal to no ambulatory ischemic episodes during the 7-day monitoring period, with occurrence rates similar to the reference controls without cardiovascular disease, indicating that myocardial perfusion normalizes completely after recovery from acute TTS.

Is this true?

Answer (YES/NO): NO